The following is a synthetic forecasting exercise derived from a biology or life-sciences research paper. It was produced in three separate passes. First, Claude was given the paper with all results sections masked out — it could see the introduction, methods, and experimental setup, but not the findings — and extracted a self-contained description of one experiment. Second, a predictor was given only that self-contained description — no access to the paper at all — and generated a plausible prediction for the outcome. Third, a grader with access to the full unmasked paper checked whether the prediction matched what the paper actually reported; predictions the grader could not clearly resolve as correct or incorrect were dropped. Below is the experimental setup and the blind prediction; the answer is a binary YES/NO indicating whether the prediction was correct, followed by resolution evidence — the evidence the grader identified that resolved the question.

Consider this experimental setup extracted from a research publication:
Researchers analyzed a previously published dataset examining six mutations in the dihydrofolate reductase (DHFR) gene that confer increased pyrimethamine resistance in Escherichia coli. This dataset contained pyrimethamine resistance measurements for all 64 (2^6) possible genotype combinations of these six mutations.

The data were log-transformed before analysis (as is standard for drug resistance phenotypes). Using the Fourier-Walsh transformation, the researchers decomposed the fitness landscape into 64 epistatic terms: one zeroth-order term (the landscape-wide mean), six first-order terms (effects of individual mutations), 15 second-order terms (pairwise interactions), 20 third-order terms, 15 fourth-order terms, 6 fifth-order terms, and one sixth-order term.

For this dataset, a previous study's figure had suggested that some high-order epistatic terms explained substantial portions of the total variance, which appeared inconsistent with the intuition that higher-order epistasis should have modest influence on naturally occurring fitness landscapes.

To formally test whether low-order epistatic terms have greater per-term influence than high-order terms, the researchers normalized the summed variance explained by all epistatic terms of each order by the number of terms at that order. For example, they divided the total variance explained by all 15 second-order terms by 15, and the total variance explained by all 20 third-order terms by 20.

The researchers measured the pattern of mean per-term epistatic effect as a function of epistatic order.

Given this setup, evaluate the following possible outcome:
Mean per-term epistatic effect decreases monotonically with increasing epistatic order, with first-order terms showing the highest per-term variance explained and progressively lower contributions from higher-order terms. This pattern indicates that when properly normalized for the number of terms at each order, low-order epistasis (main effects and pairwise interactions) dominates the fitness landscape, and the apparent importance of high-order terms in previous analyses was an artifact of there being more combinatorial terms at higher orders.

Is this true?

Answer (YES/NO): NO